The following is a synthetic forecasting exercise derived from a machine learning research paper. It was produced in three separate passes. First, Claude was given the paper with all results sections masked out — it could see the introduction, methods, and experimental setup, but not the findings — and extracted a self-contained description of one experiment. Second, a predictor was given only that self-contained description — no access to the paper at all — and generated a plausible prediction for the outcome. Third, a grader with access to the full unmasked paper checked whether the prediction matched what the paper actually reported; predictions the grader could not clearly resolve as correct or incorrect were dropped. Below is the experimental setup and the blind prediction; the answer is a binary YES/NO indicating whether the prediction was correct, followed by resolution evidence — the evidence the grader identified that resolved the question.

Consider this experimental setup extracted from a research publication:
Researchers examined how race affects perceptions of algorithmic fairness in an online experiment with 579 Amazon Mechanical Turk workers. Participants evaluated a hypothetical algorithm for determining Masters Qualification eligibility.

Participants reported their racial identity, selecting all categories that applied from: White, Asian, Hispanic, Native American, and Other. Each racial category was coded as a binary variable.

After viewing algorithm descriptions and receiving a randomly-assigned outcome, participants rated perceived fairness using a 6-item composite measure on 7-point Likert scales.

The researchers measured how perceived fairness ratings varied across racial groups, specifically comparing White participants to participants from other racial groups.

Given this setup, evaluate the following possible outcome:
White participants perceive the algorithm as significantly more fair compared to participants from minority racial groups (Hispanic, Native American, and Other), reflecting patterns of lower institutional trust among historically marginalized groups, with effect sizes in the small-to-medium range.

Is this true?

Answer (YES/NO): NO